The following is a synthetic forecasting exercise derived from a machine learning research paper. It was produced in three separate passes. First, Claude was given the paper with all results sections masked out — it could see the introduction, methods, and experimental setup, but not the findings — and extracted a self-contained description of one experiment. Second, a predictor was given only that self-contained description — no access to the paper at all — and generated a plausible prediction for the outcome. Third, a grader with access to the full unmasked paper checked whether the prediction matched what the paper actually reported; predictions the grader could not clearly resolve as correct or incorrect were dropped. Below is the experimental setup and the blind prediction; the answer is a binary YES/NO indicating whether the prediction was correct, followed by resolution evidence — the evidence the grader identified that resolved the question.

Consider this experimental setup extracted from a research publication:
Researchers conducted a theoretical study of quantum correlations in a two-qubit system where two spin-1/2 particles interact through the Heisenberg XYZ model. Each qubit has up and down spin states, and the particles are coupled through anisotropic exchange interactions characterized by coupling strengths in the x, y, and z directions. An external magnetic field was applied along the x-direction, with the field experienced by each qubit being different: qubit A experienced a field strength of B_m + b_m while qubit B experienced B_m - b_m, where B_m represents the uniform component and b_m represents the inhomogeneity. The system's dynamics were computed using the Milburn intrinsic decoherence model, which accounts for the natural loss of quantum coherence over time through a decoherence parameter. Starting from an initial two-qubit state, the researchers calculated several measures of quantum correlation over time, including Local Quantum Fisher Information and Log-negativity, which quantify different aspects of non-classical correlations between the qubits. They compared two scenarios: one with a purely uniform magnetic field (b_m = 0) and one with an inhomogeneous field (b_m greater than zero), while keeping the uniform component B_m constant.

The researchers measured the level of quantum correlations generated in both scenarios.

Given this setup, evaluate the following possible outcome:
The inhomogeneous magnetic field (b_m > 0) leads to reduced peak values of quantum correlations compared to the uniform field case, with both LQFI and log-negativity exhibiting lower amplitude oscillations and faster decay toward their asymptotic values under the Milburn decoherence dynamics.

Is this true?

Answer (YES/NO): NO